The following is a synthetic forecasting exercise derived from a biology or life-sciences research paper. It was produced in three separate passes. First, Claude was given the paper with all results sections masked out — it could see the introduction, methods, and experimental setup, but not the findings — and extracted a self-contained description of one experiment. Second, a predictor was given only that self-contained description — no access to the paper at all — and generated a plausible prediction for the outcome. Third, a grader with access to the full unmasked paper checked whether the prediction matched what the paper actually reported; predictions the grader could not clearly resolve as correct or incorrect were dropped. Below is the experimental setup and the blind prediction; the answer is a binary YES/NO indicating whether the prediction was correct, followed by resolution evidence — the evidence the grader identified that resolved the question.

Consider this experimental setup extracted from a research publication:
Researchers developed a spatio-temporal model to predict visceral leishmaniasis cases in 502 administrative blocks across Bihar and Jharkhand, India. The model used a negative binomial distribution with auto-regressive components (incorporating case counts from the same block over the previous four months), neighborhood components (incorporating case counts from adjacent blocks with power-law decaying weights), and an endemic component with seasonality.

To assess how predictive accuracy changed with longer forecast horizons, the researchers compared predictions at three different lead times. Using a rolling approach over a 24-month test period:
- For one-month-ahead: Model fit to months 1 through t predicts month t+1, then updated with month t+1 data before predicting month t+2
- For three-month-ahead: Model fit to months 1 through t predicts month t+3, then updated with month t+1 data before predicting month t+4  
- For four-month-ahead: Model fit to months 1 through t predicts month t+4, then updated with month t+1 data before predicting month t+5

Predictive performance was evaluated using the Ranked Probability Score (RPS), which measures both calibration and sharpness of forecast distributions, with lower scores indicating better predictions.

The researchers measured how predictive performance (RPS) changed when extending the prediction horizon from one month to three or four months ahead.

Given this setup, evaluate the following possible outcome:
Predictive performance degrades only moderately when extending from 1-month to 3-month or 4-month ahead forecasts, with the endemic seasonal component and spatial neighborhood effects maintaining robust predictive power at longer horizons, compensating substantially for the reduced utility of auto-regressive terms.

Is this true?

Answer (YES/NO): NO